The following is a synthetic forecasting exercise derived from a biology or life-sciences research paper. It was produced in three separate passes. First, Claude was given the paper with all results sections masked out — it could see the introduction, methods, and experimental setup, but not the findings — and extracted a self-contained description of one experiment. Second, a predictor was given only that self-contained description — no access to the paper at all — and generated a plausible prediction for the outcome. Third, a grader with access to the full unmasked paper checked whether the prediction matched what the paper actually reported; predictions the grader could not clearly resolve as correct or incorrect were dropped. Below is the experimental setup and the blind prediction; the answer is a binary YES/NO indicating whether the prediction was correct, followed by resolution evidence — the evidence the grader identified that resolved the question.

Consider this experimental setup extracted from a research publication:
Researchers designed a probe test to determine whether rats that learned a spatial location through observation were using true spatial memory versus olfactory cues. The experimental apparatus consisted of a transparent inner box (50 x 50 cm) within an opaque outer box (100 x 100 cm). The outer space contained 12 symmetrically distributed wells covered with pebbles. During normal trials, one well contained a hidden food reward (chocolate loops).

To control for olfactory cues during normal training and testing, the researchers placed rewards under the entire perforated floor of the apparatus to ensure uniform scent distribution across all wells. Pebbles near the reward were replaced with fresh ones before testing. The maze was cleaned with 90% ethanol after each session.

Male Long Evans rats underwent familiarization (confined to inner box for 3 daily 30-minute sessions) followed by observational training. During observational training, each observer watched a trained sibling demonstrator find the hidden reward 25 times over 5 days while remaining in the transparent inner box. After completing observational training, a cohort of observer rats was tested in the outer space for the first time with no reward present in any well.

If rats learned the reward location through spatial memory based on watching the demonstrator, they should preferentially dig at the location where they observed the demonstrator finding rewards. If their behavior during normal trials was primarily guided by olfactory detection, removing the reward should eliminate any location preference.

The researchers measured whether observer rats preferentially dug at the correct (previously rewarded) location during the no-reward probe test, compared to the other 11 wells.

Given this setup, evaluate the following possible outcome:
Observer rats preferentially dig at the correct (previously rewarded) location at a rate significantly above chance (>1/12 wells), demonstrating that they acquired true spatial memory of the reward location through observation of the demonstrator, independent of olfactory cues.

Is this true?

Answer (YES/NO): YES